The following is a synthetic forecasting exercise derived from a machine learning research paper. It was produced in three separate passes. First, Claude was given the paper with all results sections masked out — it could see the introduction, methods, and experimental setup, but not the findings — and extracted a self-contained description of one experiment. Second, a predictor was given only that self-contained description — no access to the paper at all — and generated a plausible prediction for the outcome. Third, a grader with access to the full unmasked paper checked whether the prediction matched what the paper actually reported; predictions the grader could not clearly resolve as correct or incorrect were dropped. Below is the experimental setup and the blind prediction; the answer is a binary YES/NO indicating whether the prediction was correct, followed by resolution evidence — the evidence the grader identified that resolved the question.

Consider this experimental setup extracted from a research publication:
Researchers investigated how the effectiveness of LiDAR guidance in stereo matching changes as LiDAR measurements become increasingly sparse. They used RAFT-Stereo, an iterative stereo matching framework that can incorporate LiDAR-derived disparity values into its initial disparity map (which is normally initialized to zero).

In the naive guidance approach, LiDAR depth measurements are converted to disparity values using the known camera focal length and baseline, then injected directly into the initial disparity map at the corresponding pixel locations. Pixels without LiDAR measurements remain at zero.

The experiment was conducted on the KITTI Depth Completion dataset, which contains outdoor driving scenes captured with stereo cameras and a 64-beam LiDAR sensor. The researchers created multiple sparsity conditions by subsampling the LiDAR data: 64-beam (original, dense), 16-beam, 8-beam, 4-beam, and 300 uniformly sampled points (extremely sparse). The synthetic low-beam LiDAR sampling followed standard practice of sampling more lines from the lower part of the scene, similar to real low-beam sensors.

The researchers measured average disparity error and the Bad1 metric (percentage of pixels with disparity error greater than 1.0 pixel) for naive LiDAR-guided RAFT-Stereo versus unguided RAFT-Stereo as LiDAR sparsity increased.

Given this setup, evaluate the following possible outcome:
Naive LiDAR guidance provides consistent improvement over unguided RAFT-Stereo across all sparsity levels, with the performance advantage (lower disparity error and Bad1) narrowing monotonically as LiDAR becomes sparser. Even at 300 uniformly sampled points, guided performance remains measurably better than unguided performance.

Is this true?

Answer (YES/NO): NO